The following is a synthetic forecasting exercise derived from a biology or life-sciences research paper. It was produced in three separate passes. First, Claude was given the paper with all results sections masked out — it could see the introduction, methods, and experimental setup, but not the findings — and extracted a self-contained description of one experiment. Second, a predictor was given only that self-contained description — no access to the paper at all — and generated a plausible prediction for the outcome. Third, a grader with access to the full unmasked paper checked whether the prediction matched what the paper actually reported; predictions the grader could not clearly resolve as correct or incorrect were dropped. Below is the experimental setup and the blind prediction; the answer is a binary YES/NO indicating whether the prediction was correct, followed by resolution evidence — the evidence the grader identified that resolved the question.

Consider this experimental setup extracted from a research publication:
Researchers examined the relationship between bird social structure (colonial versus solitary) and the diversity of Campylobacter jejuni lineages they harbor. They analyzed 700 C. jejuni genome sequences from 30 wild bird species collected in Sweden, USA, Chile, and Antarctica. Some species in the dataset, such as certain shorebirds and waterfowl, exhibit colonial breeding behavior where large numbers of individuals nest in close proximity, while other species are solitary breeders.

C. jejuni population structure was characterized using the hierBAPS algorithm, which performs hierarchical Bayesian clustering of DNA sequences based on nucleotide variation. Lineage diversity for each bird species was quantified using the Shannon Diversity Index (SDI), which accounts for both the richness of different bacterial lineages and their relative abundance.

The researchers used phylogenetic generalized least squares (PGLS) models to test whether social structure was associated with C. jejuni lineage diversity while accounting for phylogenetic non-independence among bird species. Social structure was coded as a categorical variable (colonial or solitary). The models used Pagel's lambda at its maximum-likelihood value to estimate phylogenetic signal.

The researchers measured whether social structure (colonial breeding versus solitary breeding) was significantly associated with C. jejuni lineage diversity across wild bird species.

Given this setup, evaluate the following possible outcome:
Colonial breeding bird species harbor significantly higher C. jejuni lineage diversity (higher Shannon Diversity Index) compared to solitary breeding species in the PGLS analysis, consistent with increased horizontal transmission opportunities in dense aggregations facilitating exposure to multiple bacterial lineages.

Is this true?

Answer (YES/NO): NO